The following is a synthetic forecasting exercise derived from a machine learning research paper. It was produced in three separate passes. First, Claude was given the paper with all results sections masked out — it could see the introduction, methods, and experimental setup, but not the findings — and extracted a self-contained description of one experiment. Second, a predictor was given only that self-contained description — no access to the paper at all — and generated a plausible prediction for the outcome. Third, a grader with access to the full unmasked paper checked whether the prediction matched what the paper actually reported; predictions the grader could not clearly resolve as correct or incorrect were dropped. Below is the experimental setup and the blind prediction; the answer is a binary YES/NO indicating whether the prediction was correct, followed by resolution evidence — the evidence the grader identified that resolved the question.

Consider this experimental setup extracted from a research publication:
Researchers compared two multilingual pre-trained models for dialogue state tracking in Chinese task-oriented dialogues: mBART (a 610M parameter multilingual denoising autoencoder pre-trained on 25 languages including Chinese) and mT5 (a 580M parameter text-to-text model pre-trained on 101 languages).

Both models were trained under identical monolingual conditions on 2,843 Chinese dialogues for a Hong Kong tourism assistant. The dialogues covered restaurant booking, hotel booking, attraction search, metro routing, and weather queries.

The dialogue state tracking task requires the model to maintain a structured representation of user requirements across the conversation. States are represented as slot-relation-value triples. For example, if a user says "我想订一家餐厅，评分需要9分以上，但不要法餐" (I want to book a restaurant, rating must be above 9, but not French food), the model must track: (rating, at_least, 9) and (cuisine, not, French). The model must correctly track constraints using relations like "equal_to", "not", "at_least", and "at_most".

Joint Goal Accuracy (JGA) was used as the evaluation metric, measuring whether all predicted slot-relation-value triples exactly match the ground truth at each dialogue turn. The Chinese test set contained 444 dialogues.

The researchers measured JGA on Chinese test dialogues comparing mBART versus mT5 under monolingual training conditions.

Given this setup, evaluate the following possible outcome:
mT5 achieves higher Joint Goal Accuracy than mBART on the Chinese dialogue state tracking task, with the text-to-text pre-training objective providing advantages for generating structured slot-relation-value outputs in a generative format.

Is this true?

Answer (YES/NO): NO